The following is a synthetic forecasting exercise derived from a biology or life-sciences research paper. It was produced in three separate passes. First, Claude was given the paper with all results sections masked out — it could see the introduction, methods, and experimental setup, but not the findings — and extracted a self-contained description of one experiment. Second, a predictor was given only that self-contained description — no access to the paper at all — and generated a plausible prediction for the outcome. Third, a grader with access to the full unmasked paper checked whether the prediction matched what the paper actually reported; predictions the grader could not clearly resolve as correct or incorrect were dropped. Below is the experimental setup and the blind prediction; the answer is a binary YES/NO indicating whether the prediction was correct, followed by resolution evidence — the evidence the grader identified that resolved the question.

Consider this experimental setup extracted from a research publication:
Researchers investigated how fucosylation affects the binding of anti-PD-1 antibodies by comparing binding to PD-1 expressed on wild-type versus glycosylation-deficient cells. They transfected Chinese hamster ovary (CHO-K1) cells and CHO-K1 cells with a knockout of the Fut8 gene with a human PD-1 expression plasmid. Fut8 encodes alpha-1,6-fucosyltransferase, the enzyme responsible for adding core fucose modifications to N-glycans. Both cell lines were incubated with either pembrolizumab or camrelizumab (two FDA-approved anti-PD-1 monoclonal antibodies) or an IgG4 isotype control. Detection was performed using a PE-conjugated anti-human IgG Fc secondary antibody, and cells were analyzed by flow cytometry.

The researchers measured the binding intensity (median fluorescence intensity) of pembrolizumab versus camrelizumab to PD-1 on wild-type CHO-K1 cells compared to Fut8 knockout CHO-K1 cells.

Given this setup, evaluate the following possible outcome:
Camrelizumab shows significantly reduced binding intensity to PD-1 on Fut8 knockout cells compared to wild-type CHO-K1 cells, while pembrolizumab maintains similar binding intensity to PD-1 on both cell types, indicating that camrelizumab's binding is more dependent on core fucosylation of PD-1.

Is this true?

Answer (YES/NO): YES